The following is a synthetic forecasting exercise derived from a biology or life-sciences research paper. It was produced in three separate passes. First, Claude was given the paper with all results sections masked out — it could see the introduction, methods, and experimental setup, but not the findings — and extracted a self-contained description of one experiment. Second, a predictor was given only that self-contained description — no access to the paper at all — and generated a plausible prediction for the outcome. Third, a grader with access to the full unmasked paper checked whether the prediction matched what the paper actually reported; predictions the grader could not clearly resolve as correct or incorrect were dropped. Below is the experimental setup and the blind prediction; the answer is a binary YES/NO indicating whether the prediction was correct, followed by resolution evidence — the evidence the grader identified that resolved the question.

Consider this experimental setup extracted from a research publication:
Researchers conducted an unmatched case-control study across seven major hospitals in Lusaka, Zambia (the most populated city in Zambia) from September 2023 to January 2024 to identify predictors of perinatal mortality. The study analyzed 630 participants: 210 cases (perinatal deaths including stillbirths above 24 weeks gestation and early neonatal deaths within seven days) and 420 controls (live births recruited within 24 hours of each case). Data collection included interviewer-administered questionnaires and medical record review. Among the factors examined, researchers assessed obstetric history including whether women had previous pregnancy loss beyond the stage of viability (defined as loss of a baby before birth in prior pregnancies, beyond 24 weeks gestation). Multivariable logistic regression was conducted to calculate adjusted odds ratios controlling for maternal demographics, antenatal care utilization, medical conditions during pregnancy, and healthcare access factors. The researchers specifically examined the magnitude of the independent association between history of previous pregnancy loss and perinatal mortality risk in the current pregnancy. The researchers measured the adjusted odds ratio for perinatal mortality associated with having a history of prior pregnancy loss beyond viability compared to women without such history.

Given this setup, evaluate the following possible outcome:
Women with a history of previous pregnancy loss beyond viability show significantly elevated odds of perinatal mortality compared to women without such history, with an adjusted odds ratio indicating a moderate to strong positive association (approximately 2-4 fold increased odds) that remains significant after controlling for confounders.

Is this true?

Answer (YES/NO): NO